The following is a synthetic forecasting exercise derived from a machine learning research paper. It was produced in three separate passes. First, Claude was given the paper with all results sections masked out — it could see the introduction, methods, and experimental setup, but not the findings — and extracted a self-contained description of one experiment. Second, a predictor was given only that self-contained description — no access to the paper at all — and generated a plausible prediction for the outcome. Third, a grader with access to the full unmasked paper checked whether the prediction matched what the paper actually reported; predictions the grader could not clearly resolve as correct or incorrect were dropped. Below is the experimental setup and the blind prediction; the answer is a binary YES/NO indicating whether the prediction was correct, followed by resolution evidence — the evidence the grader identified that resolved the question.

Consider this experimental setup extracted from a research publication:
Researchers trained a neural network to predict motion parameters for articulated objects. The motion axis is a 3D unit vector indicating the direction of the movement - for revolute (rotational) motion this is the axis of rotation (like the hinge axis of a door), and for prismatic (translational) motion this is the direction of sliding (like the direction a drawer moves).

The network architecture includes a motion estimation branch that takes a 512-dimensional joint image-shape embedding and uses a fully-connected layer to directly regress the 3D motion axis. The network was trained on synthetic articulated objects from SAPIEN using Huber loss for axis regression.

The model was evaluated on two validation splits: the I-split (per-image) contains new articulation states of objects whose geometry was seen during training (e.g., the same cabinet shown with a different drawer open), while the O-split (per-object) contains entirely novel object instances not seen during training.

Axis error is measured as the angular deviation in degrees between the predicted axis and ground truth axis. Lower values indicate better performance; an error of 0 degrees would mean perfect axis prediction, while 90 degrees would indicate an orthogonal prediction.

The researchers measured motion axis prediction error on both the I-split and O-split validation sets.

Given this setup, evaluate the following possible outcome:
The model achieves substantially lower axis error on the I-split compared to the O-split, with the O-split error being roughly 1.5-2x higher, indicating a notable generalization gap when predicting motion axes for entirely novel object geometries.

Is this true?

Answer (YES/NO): NO